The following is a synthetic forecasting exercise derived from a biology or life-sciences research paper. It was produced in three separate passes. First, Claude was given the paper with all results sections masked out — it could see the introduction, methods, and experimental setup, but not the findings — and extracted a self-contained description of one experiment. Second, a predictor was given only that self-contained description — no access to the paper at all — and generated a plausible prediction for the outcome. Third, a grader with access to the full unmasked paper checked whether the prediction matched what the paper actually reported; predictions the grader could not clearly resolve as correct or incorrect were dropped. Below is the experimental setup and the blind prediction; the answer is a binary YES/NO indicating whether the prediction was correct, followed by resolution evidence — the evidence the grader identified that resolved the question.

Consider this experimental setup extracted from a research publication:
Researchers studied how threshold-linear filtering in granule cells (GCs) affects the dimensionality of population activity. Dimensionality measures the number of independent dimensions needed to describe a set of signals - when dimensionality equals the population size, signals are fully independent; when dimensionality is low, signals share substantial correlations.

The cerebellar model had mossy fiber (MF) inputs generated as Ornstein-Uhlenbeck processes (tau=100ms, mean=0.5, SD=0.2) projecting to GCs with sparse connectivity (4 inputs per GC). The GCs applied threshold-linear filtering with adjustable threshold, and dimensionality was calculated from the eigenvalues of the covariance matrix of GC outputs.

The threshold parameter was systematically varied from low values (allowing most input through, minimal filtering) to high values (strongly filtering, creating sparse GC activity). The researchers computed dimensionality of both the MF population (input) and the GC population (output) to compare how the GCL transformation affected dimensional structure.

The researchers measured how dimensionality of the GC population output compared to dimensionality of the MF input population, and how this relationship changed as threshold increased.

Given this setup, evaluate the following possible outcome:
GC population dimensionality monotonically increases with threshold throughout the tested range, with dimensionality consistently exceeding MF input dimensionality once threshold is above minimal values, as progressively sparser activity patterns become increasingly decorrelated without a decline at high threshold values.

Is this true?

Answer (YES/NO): NO